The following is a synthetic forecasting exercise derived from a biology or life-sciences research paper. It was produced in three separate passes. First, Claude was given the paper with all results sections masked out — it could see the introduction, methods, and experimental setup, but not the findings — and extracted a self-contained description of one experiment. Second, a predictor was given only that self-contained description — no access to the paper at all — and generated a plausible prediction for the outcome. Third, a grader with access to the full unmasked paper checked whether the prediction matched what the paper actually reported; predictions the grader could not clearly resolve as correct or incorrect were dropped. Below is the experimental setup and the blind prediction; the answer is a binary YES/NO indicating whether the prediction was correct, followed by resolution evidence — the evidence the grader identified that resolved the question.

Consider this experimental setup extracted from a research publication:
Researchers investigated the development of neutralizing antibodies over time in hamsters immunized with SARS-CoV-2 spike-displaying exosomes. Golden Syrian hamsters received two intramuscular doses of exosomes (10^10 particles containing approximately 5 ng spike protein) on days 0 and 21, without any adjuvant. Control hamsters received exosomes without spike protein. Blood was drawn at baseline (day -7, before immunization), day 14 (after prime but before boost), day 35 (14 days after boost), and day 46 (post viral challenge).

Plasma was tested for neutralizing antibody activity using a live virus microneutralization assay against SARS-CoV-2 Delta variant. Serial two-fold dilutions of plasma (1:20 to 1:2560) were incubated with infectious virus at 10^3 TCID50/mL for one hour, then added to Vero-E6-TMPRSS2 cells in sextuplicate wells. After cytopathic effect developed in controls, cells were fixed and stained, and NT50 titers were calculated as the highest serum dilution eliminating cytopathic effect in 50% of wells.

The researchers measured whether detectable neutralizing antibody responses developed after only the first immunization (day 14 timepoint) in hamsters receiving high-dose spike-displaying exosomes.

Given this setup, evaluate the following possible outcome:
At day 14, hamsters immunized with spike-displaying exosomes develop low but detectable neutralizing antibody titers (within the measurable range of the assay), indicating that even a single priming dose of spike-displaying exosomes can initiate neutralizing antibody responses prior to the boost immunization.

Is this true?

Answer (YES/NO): YES